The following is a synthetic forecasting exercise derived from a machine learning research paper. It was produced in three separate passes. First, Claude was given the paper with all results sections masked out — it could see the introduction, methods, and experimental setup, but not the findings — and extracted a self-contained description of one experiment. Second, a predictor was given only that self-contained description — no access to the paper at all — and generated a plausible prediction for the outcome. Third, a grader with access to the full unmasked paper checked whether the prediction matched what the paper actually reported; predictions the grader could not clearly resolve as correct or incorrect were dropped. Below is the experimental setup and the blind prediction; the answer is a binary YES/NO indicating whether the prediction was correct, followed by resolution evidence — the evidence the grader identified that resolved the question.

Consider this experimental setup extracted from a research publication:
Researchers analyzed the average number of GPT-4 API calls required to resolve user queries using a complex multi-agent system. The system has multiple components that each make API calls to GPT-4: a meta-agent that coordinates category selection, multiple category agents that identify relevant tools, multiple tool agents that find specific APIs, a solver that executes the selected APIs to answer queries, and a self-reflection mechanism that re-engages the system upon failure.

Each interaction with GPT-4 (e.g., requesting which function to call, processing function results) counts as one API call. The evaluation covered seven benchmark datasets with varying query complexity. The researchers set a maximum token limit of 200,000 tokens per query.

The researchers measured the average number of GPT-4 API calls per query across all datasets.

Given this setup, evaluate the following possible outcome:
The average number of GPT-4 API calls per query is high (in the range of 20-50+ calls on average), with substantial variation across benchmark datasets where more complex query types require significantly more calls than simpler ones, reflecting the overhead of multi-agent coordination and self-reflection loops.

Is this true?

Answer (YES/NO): NO